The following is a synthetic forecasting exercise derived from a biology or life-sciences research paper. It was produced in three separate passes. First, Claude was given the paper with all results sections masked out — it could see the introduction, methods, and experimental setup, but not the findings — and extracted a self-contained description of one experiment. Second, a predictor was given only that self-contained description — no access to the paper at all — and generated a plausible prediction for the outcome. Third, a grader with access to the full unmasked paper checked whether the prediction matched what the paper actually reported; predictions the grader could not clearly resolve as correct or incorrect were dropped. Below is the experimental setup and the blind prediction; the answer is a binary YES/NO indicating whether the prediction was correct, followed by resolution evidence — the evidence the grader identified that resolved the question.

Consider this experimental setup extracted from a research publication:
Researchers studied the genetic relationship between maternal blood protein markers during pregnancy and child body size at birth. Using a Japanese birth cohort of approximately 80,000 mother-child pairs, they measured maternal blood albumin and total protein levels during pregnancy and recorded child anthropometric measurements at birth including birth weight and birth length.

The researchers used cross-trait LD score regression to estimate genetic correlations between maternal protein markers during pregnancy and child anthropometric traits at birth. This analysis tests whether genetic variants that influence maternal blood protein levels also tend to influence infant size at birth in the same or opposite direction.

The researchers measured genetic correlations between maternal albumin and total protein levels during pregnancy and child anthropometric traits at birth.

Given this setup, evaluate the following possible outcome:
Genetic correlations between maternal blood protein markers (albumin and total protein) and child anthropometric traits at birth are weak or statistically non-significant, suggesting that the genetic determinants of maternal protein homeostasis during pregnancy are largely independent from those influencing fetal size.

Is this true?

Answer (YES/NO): NO